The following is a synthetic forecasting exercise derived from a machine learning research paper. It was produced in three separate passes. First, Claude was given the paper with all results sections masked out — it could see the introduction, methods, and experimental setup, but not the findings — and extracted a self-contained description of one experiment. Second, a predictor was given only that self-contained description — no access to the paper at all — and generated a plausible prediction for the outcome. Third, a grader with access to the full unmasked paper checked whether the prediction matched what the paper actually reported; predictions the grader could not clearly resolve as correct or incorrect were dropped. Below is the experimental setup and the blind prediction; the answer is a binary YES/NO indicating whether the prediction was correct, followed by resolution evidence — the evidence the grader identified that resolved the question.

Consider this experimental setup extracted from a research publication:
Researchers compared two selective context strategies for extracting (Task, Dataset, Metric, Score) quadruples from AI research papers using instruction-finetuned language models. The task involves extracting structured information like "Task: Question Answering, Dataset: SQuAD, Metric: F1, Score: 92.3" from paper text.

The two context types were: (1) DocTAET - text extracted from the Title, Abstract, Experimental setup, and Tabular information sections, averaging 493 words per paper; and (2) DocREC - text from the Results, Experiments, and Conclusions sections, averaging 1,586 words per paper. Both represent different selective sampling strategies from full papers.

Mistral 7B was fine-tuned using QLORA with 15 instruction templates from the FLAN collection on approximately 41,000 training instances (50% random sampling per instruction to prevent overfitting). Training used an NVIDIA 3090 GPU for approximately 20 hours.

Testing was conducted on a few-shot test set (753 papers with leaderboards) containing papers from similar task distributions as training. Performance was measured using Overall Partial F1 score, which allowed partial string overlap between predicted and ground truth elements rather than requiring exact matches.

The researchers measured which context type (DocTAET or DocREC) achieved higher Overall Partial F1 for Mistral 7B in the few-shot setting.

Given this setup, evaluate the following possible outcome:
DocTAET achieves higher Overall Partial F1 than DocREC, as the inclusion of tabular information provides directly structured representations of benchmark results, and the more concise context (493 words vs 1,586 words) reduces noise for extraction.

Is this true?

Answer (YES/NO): YES